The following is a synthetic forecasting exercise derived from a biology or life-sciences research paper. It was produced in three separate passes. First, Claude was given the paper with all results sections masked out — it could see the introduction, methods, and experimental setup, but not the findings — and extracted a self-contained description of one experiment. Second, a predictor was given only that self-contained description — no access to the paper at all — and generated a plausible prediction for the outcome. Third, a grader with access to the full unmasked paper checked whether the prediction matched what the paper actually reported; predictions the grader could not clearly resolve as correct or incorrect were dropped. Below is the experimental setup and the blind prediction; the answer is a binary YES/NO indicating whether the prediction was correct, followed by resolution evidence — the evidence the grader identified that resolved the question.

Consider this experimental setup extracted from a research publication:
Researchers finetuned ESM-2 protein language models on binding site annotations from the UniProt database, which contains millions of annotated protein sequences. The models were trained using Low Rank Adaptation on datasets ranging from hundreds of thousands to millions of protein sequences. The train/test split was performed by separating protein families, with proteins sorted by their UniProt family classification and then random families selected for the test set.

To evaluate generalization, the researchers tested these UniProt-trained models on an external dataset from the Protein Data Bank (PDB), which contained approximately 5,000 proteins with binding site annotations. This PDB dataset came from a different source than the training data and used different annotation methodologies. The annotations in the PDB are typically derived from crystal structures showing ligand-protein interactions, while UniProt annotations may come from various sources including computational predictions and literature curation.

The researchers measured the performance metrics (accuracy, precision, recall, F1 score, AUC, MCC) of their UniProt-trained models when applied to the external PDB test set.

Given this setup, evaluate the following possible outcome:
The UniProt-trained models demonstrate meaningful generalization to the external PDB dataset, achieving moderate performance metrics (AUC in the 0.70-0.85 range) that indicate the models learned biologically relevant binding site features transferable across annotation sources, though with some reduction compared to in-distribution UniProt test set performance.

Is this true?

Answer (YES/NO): NO